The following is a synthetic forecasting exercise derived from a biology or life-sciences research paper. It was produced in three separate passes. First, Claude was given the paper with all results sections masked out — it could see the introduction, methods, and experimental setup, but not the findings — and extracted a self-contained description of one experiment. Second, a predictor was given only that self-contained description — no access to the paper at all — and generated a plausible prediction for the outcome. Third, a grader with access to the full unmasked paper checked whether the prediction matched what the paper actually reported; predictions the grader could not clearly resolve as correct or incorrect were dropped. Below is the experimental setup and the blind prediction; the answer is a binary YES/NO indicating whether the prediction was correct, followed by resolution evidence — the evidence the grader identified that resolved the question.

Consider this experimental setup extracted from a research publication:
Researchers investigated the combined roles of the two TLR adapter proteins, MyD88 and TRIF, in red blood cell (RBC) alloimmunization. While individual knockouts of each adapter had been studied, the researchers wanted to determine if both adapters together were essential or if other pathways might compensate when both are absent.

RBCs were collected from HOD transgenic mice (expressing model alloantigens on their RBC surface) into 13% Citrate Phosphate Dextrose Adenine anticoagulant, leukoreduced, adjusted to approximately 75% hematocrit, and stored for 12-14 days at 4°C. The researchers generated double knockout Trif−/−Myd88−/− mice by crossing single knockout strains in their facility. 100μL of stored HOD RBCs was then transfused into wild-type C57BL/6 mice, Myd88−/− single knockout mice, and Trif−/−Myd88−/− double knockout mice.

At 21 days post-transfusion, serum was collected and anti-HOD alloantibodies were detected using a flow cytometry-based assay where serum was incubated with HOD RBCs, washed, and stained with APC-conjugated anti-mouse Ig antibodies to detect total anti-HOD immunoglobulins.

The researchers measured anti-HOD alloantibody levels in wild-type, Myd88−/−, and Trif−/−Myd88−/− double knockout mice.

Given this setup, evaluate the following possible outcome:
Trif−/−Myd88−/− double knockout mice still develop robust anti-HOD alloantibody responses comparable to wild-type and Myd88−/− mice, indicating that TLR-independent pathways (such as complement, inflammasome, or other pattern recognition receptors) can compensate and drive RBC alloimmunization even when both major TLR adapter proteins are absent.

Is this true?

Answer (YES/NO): NO